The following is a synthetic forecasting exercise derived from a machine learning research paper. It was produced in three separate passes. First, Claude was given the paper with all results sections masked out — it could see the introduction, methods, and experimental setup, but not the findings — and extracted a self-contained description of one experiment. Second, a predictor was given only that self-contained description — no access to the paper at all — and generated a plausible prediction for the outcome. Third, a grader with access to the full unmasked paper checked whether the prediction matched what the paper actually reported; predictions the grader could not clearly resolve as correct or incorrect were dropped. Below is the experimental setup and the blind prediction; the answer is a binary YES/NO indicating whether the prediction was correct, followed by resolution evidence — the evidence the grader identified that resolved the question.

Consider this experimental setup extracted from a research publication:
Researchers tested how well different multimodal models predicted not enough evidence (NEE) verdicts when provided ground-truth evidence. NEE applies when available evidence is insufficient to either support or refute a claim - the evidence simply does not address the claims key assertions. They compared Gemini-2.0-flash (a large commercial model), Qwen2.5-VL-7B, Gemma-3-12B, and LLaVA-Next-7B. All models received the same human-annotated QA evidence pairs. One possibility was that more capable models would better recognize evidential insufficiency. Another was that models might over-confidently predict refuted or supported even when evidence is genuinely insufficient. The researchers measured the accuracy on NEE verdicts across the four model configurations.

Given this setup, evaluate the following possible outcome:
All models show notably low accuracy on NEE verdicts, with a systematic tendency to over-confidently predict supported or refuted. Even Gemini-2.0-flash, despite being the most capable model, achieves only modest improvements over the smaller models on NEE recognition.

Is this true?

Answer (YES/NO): NO